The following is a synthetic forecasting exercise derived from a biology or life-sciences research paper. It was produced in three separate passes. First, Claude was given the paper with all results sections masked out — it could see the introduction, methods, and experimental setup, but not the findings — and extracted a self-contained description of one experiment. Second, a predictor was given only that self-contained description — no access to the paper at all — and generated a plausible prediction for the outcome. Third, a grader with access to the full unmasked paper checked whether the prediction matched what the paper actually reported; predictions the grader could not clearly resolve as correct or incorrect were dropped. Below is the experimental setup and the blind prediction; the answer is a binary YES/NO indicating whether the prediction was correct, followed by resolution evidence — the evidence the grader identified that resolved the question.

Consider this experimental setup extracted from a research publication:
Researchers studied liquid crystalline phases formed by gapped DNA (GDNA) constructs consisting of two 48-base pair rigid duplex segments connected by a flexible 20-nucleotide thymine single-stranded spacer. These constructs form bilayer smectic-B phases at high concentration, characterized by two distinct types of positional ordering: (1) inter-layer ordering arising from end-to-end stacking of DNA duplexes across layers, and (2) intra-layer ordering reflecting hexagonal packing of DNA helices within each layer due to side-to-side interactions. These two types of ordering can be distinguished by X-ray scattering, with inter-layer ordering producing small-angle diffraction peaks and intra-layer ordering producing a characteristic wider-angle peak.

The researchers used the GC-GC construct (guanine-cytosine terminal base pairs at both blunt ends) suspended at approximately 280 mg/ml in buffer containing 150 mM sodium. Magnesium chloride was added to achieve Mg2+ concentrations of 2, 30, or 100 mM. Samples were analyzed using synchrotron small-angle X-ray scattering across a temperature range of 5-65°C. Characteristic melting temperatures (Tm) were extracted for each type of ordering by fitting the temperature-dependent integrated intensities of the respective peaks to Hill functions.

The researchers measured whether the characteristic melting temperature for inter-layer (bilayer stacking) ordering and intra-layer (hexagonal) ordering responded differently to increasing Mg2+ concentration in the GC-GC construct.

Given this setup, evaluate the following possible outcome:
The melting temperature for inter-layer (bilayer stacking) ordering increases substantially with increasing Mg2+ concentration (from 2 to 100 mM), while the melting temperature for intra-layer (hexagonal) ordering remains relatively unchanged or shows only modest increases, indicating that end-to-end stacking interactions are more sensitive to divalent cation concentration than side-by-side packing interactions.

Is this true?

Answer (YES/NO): NO